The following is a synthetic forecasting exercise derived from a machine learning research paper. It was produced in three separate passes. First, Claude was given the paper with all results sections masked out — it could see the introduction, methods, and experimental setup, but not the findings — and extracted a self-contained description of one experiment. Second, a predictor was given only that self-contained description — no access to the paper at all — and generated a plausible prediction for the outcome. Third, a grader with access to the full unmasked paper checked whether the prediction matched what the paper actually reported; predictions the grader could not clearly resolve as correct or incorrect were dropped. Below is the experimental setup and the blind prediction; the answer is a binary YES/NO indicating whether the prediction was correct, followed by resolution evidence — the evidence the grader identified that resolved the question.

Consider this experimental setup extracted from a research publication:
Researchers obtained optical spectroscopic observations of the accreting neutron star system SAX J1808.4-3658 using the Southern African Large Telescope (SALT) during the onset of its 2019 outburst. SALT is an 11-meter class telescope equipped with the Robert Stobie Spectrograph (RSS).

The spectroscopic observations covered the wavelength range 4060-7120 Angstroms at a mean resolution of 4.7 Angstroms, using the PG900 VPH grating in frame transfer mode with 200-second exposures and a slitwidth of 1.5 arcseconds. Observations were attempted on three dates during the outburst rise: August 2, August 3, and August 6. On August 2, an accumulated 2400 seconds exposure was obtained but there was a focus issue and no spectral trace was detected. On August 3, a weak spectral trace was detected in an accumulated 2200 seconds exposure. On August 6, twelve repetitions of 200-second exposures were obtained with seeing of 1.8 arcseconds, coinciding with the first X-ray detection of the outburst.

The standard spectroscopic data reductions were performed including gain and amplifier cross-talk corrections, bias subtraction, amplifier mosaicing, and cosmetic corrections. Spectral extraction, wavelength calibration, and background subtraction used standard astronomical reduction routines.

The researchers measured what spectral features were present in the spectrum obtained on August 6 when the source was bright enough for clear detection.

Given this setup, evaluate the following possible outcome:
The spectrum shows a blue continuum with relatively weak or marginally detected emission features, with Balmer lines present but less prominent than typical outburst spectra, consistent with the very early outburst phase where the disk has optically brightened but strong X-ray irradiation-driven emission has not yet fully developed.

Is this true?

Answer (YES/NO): NO